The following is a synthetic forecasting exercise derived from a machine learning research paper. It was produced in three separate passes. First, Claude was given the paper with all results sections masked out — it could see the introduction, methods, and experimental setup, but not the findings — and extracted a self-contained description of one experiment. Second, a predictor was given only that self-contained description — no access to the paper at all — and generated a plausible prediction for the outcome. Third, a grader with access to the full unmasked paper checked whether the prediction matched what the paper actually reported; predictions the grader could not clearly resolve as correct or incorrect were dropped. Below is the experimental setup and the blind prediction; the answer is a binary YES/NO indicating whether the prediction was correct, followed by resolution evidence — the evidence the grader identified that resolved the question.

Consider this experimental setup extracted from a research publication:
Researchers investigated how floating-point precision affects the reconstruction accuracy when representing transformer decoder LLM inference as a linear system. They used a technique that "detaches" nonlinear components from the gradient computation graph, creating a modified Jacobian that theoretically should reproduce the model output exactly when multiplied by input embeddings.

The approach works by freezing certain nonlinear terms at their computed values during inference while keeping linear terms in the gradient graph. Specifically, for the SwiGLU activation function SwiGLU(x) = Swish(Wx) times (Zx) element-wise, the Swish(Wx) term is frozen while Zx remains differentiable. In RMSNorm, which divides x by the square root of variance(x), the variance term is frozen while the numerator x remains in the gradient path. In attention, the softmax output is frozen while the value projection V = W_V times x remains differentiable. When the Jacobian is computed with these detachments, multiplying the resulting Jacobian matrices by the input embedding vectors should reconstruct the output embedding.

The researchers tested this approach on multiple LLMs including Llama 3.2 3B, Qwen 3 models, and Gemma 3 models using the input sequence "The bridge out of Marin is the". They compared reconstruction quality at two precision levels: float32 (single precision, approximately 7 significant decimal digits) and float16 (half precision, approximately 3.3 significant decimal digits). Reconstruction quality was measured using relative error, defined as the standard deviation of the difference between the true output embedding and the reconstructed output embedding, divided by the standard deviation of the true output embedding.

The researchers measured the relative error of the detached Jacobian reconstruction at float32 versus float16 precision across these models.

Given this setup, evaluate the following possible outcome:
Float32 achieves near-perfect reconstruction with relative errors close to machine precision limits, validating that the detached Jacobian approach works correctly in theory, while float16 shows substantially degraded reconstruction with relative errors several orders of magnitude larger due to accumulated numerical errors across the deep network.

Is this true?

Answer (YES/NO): YES